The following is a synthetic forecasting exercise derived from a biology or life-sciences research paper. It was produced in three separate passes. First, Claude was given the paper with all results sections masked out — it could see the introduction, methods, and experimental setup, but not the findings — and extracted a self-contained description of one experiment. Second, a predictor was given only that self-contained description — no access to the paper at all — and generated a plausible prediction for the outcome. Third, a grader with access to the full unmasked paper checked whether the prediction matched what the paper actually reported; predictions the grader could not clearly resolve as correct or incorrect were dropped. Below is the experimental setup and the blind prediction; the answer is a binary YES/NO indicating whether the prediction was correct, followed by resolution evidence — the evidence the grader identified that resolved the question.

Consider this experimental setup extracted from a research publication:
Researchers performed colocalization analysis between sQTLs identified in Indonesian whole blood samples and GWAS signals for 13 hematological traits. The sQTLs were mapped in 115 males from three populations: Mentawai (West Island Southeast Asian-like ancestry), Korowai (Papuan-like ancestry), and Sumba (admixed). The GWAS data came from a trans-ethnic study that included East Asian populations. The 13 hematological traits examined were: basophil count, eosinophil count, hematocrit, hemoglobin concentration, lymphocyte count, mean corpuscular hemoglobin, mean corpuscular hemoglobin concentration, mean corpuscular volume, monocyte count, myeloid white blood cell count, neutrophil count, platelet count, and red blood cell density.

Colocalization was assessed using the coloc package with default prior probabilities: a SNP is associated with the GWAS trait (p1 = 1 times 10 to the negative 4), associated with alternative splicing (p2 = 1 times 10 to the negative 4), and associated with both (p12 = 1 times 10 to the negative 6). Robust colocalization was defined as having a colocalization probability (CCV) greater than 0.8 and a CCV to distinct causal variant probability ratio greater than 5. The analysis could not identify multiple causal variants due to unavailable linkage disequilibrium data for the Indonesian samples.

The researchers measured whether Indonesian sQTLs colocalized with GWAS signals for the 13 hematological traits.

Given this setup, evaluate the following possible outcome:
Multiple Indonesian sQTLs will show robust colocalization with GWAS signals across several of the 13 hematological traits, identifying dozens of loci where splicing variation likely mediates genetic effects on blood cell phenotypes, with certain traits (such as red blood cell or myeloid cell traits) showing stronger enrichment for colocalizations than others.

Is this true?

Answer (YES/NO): NO